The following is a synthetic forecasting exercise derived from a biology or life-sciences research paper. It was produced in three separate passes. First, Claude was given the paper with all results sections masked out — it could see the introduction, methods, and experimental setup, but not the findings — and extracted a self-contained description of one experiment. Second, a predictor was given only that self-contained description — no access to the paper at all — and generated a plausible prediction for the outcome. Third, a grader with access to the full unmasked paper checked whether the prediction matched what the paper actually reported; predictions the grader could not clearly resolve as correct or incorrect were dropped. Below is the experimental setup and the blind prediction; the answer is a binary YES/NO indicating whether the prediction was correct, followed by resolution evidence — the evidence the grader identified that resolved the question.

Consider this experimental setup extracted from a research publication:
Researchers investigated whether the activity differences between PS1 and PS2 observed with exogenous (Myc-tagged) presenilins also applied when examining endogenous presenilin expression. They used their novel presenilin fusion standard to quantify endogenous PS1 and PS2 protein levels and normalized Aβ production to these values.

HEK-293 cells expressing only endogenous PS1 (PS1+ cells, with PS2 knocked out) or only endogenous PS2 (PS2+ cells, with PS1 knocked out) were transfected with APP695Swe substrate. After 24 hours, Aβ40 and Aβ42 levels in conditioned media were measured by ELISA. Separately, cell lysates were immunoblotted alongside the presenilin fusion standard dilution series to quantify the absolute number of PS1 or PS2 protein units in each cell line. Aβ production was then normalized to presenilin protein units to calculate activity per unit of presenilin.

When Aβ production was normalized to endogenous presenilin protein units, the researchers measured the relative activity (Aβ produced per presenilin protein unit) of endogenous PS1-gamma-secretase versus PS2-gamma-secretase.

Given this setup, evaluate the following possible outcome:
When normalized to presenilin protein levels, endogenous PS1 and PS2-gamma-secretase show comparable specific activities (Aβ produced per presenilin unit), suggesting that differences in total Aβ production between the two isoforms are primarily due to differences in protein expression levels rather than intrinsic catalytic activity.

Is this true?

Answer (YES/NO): NO